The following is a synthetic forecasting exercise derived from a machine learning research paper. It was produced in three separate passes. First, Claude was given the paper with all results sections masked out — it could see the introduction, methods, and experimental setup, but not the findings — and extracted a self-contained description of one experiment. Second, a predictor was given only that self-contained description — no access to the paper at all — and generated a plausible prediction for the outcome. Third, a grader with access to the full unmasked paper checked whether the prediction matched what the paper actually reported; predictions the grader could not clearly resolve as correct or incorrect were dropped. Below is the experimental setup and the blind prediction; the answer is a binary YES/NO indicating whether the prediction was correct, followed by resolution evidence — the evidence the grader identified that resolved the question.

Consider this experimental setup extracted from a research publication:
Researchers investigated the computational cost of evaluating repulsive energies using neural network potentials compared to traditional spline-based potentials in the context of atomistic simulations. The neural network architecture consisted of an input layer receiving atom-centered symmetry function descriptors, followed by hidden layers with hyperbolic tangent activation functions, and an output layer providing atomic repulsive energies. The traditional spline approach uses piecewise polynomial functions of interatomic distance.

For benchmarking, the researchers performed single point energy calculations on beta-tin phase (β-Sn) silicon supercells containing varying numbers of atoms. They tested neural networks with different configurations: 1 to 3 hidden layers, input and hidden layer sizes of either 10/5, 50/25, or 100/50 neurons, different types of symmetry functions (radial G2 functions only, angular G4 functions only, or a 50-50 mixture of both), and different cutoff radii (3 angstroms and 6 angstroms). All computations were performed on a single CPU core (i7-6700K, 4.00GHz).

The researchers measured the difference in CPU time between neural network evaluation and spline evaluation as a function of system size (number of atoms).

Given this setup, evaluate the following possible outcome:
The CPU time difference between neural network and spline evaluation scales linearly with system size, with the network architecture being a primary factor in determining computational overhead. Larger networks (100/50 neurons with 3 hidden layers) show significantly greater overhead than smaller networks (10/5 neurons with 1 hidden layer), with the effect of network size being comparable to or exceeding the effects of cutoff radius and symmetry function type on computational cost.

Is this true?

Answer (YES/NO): NO